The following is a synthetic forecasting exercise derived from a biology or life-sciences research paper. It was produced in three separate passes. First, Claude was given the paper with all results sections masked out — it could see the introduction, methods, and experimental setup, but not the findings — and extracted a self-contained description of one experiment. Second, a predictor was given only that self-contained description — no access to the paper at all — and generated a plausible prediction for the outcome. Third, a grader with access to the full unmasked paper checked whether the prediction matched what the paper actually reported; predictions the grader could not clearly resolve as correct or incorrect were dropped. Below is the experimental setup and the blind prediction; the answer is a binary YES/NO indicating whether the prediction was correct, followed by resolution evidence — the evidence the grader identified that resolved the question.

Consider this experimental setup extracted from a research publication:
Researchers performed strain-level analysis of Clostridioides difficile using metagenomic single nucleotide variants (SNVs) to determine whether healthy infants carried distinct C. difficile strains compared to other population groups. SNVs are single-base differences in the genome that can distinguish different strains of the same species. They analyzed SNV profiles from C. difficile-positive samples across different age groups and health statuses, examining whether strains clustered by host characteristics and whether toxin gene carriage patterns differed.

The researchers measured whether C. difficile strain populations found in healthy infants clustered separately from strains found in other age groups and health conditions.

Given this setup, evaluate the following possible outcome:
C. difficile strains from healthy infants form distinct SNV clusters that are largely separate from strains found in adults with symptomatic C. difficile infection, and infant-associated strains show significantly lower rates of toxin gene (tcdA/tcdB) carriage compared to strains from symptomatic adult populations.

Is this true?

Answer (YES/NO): NO